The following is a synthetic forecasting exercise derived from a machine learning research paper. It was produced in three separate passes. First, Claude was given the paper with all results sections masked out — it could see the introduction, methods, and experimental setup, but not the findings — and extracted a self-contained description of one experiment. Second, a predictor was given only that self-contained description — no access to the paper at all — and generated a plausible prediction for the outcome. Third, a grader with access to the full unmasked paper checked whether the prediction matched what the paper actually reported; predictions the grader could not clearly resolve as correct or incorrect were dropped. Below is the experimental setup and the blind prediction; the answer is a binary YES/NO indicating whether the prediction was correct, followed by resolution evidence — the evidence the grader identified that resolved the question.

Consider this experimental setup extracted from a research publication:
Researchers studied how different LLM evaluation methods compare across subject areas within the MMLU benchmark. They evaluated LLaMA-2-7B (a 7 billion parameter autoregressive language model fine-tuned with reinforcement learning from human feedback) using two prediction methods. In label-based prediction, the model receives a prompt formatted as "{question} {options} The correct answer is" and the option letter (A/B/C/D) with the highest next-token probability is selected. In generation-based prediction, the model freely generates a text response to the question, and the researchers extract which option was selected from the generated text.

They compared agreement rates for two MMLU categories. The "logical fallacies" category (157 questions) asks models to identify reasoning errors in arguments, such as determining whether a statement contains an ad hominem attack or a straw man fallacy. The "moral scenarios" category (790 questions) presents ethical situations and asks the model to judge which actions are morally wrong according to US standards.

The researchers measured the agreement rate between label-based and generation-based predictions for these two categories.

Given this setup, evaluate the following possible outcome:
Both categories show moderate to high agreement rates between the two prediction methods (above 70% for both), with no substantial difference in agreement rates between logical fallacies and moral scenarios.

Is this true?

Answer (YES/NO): NO